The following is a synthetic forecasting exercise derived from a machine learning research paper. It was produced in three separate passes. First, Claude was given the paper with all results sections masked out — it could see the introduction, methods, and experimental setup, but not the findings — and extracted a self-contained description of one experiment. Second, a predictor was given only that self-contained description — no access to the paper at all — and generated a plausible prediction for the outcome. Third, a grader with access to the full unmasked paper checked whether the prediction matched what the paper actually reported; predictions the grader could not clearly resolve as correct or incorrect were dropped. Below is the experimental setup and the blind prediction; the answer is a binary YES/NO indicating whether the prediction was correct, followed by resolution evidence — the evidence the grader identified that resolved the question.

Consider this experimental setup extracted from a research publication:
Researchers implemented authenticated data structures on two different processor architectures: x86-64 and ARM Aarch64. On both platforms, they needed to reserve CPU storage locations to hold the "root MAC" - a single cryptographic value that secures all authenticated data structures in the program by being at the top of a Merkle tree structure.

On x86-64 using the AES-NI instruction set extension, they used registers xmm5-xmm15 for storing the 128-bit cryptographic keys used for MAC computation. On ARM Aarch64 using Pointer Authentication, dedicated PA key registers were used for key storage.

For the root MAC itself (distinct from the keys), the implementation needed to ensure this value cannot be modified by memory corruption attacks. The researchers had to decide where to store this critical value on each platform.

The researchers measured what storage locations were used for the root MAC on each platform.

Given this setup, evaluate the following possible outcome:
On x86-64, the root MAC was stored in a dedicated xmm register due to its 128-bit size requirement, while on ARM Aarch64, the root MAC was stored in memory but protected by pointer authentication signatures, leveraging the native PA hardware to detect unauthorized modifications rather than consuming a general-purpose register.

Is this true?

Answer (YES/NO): NO